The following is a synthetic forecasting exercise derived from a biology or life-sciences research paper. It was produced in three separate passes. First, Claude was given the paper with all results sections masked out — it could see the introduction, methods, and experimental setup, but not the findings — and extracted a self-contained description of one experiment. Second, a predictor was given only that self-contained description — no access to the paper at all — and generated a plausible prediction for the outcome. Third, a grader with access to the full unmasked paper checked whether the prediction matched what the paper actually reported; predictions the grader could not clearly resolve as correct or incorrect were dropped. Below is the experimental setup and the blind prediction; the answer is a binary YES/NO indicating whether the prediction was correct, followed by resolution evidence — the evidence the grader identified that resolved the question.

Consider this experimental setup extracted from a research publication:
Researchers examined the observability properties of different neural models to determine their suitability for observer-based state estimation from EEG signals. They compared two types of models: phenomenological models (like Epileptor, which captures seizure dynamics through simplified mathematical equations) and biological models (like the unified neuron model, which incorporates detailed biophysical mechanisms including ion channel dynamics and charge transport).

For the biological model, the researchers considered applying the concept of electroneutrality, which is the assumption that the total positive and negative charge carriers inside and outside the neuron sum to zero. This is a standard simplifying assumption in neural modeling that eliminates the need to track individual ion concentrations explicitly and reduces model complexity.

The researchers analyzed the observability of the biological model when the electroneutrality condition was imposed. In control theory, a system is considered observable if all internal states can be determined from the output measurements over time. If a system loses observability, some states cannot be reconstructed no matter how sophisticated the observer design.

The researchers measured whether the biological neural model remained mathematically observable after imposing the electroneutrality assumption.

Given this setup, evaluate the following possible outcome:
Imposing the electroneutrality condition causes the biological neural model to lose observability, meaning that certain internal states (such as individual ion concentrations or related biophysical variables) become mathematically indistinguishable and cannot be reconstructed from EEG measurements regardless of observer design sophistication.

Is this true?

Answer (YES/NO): YES